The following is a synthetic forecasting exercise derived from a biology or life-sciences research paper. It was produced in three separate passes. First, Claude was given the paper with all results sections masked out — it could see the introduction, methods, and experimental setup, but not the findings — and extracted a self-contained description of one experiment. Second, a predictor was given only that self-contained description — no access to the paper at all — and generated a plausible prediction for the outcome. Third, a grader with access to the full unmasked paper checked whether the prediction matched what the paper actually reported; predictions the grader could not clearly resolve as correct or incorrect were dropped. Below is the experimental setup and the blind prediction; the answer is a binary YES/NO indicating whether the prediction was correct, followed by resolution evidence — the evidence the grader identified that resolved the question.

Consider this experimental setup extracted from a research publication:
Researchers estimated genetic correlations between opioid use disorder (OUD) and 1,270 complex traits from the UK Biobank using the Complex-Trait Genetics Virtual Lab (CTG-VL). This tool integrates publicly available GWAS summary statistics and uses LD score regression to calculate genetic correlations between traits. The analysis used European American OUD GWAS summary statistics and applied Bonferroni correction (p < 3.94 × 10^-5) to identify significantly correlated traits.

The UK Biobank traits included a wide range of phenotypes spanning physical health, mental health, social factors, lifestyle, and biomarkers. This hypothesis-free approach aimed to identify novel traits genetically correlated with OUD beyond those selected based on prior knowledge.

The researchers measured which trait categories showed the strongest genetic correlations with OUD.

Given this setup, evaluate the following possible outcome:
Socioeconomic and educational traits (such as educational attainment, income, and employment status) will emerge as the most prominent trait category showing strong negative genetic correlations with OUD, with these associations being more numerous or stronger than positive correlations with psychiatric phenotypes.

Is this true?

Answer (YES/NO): NO